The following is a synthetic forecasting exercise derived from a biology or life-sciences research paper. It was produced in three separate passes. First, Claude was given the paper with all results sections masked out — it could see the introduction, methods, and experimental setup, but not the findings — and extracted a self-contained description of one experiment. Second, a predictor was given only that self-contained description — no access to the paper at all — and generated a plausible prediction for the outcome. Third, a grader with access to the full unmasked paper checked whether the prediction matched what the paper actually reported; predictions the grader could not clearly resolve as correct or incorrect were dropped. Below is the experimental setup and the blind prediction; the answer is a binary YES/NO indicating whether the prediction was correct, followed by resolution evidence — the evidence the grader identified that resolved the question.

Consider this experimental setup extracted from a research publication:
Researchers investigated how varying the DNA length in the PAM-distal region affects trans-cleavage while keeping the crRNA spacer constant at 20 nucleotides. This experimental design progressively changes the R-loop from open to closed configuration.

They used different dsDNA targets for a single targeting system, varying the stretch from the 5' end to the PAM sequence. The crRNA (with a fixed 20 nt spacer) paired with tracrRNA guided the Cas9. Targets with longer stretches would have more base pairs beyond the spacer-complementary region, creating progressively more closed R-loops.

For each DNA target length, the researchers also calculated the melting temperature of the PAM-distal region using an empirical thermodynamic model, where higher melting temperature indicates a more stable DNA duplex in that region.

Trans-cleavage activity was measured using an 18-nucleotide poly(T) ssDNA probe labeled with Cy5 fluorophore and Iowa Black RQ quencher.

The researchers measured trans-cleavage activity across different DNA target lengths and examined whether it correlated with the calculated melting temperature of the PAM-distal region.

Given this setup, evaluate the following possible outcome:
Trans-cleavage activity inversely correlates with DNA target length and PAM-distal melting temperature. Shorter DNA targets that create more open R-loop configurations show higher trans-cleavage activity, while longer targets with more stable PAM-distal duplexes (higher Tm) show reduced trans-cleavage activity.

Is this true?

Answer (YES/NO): YES